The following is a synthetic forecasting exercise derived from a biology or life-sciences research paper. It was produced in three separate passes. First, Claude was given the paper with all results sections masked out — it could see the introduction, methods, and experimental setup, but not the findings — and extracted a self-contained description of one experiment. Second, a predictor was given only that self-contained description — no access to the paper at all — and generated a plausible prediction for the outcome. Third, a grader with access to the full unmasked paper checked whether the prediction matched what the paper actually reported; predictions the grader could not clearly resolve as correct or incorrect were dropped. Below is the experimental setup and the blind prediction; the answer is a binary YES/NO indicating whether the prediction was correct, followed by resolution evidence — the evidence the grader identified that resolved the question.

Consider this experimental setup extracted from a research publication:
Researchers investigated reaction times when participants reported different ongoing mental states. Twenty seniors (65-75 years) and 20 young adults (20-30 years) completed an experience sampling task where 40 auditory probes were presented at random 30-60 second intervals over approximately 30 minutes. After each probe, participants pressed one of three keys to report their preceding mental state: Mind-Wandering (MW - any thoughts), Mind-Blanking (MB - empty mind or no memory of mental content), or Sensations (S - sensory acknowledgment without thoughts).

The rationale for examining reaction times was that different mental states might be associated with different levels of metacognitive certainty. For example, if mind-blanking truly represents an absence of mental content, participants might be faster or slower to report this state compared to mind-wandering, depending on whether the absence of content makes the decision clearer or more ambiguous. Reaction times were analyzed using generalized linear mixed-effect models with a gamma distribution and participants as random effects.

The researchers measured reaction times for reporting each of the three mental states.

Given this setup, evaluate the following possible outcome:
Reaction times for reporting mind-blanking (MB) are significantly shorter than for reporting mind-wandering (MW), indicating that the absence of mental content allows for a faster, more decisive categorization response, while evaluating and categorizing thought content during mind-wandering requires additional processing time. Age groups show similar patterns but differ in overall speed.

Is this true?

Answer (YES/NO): NO